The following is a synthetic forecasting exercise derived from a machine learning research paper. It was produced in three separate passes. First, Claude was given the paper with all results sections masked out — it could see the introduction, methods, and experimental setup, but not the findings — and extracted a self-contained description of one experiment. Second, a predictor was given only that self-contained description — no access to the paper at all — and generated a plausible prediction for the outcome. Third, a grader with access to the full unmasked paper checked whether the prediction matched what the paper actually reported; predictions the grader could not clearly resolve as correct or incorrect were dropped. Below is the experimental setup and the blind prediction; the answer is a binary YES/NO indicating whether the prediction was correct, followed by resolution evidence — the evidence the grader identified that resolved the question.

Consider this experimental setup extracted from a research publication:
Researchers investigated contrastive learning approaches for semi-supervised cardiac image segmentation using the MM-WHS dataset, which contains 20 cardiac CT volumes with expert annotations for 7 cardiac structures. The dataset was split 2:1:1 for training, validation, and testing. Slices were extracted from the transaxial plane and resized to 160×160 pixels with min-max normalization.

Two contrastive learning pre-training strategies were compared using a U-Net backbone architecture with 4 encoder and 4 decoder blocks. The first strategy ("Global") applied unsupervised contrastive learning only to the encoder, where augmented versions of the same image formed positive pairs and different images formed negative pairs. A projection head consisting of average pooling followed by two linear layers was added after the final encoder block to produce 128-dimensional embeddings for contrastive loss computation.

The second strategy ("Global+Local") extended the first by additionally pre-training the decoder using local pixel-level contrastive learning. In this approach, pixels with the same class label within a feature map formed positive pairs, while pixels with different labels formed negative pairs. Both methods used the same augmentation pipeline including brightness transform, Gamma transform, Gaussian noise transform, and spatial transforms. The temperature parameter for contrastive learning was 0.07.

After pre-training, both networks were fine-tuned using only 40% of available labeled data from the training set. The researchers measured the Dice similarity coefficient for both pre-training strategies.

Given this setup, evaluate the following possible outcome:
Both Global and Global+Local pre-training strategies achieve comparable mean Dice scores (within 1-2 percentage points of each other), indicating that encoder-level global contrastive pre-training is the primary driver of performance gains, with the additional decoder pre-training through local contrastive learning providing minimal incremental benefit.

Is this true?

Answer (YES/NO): YES